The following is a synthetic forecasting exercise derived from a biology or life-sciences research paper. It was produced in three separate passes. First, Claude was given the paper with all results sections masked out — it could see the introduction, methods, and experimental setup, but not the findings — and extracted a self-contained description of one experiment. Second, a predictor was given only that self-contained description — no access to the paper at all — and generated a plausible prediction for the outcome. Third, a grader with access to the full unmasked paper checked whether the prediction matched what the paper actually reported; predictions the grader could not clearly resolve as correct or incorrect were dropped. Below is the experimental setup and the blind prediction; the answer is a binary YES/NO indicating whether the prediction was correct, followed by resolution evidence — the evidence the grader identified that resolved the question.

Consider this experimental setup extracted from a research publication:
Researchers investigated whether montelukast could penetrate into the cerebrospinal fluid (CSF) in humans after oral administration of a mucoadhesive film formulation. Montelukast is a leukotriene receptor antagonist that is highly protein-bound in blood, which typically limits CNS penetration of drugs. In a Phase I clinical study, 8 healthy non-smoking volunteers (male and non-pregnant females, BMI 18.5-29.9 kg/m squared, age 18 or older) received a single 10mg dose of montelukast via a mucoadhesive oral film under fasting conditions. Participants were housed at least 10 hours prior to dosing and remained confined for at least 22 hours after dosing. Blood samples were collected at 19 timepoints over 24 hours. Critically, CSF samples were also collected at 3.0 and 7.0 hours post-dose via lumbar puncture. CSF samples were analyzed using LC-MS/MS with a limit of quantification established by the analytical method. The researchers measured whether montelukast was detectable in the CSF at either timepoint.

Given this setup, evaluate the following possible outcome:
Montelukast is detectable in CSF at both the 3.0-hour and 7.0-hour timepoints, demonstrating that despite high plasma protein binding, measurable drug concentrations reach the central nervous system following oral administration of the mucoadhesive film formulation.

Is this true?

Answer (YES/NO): YES